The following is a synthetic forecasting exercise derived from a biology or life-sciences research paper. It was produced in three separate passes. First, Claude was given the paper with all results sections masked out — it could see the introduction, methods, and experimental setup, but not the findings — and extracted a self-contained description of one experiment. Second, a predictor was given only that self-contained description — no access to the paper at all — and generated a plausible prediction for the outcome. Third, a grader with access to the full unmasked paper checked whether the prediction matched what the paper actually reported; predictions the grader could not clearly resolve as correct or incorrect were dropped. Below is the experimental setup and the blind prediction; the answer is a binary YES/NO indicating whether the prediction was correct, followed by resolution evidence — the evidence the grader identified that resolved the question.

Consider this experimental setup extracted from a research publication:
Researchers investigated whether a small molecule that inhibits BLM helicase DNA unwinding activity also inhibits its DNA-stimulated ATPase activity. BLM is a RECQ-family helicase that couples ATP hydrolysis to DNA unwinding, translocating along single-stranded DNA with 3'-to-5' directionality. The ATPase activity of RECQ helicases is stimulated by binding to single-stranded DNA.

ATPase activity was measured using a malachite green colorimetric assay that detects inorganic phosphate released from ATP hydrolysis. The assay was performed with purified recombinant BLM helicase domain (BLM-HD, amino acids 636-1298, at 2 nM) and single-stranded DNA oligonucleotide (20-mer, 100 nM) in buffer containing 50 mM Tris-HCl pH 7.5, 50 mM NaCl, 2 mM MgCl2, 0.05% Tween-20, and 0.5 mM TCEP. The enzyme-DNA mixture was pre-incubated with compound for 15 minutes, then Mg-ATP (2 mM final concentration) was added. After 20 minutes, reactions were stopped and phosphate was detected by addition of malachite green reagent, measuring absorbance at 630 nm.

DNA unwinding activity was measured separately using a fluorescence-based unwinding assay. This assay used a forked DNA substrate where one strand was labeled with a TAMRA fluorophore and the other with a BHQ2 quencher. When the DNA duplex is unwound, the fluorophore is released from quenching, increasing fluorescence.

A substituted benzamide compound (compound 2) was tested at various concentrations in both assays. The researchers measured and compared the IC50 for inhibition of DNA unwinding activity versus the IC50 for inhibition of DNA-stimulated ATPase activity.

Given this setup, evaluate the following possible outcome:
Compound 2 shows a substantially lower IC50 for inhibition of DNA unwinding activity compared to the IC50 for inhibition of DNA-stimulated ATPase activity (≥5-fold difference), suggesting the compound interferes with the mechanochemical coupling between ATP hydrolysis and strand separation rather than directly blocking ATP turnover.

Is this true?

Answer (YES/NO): NO